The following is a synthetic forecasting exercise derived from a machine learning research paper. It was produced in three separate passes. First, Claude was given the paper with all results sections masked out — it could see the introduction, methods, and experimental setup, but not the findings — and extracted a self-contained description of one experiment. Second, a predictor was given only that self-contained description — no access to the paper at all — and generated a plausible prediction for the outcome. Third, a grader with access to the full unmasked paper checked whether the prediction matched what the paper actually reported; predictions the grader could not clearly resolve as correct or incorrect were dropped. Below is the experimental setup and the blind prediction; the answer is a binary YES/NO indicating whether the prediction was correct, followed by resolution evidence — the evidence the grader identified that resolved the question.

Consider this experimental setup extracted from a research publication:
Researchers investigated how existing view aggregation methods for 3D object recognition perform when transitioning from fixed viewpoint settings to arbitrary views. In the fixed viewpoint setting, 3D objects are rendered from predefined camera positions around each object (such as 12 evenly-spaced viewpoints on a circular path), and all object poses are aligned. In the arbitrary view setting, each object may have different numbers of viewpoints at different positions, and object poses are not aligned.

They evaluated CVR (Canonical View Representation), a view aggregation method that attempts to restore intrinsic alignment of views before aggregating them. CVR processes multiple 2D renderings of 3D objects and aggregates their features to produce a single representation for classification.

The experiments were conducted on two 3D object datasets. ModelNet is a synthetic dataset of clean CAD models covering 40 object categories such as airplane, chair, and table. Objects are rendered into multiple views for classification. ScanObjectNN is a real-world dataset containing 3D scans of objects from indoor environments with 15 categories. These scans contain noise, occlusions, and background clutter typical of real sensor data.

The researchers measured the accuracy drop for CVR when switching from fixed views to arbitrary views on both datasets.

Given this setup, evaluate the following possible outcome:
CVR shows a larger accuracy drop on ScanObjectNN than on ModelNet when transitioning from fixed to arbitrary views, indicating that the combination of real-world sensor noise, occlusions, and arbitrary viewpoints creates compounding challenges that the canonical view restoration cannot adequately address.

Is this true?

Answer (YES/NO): YES